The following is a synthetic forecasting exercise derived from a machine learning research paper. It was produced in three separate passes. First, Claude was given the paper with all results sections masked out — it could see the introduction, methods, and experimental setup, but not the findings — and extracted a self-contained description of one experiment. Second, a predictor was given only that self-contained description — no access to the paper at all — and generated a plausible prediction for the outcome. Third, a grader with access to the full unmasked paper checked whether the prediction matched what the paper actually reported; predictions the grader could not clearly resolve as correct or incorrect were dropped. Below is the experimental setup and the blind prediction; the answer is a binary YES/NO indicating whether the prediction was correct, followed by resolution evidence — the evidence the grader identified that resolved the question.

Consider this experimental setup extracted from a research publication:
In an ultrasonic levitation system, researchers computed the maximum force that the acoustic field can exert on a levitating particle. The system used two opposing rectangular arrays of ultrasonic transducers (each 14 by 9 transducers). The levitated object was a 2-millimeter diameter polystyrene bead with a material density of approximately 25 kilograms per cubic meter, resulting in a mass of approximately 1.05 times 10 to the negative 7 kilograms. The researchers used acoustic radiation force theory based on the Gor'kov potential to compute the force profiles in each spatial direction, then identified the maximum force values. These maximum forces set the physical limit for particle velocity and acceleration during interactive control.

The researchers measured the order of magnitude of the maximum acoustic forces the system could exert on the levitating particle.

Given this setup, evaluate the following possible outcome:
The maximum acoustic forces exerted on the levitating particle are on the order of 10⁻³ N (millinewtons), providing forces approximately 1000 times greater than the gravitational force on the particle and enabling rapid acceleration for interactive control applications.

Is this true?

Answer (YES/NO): NO